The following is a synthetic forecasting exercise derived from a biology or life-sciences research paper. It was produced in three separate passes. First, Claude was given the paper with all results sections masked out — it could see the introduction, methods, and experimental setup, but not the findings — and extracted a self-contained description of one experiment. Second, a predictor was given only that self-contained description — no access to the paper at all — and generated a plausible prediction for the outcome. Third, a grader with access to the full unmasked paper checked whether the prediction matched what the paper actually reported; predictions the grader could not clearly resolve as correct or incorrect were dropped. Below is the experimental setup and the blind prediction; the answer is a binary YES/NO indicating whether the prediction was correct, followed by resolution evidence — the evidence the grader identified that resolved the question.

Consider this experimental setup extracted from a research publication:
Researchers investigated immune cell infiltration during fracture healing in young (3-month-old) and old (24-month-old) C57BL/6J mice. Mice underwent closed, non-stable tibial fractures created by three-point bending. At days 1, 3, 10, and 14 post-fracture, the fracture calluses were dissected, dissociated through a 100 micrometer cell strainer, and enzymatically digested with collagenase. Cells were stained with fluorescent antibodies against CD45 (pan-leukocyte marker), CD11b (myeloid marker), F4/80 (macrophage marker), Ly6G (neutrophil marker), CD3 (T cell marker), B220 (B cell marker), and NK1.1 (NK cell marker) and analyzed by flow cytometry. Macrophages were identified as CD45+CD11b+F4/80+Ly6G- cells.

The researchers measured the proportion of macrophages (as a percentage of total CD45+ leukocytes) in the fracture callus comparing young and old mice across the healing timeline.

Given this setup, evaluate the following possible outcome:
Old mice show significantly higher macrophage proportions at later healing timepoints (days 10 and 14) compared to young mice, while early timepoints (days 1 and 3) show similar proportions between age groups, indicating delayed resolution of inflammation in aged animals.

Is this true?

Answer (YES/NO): NO